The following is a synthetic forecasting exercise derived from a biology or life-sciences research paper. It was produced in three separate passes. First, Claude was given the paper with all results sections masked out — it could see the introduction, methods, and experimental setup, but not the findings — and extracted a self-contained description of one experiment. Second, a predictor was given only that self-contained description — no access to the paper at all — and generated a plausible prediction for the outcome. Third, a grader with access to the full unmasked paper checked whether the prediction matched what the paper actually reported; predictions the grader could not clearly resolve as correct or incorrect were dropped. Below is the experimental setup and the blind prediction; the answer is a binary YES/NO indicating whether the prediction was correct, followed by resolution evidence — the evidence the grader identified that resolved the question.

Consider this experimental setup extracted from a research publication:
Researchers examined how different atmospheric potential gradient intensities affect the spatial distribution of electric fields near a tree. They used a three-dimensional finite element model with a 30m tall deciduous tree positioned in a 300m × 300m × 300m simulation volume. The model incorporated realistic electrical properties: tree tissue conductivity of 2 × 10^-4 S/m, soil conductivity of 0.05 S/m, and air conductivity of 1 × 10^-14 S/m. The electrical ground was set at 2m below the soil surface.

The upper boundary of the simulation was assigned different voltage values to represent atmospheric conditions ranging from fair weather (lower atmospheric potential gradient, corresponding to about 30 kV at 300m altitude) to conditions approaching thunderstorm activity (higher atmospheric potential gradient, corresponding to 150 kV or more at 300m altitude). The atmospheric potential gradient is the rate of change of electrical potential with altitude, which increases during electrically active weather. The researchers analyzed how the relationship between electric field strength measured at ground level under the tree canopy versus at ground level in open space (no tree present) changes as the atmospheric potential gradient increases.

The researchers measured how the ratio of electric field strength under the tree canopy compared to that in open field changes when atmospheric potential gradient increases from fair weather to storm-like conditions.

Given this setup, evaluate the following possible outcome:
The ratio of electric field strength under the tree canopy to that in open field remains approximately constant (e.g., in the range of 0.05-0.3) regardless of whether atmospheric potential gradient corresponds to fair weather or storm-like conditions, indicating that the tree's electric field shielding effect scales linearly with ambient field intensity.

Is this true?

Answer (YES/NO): NO